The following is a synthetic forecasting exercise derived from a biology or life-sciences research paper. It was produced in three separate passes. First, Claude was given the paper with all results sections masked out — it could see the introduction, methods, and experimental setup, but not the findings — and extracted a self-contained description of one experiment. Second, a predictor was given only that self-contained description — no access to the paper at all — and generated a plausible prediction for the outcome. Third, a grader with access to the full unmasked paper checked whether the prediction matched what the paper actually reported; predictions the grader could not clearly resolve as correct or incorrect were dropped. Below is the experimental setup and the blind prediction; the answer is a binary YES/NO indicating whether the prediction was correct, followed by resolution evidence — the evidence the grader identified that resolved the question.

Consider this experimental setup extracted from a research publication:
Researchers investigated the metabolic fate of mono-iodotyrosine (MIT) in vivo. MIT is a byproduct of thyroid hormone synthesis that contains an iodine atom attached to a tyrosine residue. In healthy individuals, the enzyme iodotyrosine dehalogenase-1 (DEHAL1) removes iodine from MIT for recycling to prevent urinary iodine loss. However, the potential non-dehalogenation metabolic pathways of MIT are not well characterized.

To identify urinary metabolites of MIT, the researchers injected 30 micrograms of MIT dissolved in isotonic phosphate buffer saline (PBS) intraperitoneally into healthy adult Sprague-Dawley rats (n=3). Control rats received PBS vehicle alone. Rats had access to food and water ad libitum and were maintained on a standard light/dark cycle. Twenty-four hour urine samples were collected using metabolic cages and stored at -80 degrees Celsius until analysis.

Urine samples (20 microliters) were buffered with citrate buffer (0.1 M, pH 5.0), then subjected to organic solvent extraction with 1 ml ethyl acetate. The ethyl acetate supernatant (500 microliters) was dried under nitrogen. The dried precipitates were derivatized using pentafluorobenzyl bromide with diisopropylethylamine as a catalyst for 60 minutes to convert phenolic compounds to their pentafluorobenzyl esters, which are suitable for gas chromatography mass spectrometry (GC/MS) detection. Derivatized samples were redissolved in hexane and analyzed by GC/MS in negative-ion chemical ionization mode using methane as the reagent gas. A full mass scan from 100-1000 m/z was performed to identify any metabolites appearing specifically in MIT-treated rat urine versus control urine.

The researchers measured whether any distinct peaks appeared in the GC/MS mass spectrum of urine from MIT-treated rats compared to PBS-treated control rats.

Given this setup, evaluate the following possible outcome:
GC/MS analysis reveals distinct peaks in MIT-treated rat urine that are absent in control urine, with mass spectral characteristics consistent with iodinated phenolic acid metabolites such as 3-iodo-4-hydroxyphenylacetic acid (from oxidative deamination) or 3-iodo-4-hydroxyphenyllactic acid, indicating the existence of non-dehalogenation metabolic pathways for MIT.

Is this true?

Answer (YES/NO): YES